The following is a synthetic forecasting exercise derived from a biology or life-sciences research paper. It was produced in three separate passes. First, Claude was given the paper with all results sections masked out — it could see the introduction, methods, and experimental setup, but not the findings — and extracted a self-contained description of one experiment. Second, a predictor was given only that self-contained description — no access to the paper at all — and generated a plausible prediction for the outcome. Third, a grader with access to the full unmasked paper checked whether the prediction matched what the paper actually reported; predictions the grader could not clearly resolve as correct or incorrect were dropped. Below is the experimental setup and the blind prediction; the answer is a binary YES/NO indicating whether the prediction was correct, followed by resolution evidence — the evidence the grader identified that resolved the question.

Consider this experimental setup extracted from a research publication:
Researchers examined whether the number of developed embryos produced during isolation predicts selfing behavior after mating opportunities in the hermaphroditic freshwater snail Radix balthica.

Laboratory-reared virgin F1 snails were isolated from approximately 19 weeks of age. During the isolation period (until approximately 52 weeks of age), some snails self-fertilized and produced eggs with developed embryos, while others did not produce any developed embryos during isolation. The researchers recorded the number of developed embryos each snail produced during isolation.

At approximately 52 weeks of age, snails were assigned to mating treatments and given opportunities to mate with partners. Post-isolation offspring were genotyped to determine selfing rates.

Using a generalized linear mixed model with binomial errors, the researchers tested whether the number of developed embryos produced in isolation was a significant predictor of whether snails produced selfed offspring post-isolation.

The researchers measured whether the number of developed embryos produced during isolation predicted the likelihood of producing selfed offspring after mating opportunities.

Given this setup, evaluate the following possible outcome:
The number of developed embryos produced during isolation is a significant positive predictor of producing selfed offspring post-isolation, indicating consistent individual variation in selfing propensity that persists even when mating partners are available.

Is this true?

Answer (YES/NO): NO